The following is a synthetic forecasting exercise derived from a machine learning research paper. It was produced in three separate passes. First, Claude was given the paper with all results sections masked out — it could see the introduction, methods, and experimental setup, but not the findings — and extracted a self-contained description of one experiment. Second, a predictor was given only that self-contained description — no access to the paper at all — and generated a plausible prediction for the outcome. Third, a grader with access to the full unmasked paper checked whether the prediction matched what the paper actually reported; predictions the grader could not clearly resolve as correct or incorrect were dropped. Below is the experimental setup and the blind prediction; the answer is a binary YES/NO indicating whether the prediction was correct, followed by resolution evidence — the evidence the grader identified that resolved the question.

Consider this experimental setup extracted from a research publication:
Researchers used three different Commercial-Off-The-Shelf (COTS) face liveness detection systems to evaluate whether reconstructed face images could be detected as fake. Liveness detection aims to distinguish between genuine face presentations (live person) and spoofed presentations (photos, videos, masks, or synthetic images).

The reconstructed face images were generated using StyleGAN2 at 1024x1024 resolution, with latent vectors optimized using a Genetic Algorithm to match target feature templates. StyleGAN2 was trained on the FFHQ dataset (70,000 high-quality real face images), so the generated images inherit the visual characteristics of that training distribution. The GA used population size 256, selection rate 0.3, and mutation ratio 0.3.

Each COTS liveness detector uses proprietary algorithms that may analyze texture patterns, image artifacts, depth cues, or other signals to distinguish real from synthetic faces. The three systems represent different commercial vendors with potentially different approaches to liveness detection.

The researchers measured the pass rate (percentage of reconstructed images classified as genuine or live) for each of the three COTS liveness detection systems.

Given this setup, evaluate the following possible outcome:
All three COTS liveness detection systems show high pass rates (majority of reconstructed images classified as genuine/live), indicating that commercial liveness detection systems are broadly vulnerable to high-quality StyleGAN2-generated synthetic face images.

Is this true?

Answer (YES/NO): YES